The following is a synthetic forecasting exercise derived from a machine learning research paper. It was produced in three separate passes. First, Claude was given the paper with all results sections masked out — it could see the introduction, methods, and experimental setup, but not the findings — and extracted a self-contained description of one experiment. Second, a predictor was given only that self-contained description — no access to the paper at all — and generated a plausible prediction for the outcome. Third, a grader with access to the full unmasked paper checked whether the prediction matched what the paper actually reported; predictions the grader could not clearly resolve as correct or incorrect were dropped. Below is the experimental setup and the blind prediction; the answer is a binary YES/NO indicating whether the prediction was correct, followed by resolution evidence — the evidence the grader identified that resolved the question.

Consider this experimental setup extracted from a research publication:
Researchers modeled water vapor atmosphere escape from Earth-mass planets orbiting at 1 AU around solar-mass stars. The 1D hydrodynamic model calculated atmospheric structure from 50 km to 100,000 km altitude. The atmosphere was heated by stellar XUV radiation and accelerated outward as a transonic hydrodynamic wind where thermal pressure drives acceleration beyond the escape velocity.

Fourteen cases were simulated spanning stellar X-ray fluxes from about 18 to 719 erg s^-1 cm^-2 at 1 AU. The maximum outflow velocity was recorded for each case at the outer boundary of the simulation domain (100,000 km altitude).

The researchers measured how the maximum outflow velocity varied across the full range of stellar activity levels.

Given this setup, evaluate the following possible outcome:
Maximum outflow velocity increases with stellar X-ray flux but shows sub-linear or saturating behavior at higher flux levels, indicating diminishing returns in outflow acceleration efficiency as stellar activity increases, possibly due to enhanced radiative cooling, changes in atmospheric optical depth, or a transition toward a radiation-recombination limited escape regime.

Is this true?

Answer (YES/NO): YES